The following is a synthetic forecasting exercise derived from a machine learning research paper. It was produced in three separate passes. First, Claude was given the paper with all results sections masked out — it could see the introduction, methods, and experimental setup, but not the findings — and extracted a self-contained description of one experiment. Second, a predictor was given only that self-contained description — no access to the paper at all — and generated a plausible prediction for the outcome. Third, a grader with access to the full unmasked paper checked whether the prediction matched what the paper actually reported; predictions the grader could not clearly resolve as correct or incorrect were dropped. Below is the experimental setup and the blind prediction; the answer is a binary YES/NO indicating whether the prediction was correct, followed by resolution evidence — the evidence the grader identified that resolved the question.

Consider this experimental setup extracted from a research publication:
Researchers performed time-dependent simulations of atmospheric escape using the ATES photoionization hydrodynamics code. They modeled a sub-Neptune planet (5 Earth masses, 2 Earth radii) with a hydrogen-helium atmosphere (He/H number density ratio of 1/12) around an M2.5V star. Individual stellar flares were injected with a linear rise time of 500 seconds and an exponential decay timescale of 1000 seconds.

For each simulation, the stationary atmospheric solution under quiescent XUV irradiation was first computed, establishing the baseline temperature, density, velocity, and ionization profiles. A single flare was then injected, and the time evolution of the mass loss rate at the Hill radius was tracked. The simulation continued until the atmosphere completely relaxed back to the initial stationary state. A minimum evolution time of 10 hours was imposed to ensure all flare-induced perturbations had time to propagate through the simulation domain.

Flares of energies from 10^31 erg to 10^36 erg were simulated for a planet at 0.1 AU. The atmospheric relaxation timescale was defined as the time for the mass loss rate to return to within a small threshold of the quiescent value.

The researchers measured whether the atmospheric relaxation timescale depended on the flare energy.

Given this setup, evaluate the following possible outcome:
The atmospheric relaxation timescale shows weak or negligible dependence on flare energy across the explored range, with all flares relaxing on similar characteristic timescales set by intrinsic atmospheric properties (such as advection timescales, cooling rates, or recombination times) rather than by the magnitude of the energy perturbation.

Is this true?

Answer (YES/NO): NO